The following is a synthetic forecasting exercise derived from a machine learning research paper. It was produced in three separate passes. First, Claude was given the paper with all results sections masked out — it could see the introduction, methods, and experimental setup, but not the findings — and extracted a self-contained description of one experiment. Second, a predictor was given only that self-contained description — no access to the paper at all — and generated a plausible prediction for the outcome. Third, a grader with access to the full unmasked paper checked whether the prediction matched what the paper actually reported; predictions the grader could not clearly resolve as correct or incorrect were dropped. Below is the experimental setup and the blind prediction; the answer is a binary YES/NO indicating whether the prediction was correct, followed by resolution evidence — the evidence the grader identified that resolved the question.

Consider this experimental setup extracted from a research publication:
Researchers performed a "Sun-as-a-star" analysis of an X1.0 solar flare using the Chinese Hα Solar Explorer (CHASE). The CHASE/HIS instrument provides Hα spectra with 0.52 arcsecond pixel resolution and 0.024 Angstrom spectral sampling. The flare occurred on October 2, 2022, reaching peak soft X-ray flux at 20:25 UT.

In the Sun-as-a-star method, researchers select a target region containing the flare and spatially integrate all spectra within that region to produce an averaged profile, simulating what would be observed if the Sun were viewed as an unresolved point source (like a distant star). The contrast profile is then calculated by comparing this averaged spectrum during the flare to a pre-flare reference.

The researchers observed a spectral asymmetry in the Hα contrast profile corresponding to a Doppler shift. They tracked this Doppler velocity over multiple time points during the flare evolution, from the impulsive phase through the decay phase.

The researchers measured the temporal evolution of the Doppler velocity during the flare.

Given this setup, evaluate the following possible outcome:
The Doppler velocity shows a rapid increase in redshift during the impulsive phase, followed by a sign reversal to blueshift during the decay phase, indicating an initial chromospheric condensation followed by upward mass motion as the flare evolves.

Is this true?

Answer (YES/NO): NO